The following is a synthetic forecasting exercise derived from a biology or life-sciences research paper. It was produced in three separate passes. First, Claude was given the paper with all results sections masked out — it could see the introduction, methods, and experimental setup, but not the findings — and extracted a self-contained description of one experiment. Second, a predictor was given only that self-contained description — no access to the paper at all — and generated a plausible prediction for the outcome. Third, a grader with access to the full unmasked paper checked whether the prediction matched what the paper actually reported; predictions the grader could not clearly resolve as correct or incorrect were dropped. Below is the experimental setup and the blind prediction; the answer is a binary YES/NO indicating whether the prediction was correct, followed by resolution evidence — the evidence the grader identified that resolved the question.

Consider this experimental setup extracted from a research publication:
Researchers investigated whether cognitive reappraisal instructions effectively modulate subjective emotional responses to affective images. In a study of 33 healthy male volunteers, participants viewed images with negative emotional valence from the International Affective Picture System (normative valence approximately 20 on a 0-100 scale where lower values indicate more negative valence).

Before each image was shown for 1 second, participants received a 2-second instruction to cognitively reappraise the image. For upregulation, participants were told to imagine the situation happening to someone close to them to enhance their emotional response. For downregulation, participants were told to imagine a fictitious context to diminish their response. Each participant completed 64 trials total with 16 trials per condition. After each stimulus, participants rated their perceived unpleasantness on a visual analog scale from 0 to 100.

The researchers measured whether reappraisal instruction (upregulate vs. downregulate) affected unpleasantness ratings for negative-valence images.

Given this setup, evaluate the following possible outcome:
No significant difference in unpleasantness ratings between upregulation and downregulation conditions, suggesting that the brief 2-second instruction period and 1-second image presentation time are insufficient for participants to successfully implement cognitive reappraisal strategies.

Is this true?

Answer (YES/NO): NO